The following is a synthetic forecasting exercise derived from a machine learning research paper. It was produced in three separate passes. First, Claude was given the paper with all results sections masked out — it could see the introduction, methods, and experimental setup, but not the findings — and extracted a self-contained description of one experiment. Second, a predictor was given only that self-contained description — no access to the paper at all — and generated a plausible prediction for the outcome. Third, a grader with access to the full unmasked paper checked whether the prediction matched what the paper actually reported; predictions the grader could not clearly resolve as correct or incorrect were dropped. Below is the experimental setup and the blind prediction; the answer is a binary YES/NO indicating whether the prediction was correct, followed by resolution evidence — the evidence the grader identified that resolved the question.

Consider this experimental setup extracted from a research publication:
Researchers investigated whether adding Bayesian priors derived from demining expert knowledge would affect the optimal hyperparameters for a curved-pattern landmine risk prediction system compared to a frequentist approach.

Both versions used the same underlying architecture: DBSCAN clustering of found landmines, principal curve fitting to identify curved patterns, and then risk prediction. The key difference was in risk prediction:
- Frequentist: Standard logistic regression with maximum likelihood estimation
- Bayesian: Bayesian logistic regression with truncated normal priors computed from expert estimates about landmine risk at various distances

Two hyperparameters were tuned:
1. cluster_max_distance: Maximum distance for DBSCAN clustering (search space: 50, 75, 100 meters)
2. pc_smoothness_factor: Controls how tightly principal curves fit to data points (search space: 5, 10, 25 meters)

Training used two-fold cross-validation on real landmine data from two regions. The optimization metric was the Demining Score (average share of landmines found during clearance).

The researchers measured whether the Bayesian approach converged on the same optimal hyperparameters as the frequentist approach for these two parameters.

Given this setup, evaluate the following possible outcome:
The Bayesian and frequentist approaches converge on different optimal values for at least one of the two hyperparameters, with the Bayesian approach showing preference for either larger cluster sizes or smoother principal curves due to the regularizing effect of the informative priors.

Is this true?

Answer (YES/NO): YES